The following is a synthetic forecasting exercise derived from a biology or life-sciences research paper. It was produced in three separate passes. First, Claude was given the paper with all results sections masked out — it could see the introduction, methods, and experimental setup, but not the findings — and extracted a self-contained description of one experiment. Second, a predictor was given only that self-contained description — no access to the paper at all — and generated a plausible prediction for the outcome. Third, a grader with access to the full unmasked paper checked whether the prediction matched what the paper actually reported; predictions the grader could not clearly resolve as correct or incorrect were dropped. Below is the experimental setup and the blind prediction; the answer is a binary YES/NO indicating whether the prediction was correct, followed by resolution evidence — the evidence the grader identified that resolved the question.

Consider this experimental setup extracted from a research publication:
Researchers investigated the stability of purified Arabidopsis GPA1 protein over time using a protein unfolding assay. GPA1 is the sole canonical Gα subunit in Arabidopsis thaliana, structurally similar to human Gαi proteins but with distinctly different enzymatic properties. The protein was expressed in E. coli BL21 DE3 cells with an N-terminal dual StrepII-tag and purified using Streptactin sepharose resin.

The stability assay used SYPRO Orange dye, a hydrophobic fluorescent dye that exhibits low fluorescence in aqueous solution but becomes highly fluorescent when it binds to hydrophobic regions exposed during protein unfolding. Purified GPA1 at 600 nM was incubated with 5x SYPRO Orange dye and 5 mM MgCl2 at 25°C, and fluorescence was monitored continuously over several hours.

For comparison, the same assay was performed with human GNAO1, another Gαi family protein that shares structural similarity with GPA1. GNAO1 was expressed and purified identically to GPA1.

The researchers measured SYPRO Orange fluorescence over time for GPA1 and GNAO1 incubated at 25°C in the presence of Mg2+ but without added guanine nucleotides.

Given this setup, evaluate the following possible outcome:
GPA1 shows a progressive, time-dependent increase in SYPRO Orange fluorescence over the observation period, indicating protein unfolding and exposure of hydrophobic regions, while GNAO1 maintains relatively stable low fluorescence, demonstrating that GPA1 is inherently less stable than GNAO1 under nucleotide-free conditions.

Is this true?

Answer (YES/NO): YES